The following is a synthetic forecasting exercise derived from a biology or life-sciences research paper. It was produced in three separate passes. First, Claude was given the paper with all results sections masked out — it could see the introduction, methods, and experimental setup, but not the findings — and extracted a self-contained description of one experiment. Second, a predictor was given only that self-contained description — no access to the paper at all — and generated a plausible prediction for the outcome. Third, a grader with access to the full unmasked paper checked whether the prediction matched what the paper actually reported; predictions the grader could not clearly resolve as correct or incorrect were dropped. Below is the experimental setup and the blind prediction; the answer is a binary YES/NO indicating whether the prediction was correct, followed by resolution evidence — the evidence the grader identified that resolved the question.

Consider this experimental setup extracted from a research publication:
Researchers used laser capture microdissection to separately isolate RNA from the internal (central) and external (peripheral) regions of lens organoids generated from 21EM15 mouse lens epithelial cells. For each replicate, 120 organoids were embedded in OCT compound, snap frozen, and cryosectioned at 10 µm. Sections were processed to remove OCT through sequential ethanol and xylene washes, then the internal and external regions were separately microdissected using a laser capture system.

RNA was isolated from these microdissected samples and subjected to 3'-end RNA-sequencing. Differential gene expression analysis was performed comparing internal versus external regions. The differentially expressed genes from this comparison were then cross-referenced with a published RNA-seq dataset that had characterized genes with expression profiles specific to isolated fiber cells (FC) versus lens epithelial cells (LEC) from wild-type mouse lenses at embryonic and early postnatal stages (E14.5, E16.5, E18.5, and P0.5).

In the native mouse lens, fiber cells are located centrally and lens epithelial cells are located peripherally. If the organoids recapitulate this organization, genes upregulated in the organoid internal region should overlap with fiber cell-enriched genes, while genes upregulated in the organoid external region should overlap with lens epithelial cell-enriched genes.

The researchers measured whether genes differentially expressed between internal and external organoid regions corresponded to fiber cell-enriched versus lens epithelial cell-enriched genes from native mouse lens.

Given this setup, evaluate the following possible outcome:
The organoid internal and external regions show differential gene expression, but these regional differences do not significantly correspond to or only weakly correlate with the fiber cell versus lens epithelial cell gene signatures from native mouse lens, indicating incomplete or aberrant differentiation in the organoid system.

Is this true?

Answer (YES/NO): NO